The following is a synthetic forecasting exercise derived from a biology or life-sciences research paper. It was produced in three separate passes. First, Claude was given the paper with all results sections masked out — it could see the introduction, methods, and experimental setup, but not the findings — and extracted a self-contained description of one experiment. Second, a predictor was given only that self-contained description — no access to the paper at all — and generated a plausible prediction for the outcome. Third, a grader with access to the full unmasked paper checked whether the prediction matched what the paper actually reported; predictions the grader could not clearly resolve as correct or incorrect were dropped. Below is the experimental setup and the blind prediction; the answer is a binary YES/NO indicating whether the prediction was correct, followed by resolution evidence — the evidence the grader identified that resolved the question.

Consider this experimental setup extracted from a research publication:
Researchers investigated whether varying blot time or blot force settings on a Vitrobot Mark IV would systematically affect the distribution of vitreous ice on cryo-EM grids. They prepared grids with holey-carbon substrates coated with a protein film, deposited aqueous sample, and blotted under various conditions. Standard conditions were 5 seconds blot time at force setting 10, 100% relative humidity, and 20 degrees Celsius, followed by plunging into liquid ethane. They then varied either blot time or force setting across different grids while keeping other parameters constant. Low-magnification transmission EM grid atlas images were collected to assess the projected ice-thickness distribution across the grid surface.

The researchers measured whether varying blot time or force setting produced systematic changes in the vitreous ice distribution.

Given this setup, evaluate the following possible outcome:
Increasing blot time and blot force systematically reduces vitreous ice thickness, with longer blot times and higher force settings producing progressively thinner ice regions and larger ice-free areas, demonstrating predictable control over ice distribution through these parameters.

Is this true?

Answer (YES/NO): NO